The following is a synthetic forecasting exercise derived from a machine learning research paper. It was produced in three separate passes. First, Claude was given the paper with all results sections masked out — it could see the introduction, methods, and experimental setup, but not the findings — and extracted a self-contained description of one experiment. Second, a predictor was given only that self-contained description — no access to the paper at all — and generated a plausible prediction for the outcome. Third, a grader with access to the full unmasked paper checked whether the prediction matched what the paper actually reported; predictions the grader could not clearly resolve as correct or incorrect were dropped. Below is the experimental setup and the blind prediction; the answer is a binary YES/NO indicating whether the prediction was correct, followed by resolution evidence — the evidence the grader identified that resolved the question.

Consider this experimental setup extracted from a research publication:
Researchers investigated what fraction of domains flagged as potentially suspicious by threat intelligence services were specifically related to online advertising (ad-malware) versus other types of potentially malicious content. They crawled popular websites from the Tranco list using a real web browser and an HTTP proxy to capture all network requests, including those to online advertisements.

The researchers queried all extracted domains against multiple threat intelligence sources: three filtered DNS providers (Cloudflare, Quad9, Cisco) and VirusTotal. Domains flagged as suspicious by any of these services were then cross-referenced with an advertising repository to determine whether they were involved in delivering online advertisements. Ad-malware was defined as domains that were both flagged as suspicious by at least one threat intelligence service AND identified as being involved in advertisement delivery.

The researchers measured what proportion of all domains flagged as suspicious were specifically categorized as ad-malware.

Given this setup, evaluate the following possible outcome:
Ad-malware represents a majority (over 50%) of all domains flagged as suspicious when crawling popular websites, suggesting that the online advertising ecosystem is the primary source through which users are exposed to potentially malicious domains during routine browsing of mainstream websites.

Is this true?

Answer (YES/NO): NO